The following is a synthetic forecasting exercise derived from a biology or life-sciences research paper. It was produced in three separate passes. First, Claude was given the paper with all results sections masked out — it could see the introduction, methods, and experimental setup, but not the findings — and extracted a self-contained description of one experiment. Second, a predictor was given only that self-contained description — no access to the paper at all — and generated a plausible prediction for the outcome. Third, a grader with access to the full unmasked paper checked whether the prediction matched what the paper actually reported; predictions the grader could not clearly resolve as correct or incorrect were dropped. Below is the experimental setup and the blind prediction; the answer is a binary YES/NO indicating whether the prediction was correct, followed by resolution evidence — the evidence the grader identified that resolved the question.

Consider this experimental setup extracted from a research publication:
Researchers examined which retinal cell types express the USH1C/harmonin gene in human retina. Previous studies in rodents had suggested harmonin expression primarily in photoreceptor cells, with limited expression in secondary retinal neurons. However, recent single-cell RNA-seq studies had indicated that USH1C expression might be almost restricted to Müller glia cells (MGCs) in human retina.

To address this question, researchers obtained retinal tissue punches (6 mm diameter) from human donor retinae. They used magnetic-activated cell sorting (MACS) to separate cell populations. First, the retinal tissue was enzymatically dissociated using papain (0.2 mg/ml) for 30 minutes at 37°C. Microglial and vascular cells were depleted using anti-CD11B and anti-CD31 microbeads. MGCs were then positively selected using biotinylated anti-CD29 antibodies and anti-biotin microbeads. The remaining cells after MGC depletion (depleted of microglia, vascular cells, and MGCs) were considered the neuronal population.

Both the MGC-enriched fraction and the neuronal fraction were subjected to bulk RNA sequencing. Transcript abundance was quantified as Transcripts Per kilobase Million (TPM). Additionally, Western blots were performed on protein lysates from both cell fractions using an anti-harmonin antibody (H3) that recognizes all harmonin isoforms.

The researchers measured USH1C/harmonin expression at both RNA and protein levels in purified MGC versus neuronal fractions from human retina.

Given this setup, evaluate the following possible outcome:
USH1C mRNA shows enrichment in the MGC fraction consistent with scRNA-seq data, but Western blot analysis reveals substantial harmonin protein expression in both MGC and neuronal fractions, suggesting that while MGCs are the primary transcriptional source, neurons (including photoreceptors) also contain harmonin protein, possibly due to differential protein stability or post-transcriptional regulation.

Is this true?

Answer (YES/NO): NO